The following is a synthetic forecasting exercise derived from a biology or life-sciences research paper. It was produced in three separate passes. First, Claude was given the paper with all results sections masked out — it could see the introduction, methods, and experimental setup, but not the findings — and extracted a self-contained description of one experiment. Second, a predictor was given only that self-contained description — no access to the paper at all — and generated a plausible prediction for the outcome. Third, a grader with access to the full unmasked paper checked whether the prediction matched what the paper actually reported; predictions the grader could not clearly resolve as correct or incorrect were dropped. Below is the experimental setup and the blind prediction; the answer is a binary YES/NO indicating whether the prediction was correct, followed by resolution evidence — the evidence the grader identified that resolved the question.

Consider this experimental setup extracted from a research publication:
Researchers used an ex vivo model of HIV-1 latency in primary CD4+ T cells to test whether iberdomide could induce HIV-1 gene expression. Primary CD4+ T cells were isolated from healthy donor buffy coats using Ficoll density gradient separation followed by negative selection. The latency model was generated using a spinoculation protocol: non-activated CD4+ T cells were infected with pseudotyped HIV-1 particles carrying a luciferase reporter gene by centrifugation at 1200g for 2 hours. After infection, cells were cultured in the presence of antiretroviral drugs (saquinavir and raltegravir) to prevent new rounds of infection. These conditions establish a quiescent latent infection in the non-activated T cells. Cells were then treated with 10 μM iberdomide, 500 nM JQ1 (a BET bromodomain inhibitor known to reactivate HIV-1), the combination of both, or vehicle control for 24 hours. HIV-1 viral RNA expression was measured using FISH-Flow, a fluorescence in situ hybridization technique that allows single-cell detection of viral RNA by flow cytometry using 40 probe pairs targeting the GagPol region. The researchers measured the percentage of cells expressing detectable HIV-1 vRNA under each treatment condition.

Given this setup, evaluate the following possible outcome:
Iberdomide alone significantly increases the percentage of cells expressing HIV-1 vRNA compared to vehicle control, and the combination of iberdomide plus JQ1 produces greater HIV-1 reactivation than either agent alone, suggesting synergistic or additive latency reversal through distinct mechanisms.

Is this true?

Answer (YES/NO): YES